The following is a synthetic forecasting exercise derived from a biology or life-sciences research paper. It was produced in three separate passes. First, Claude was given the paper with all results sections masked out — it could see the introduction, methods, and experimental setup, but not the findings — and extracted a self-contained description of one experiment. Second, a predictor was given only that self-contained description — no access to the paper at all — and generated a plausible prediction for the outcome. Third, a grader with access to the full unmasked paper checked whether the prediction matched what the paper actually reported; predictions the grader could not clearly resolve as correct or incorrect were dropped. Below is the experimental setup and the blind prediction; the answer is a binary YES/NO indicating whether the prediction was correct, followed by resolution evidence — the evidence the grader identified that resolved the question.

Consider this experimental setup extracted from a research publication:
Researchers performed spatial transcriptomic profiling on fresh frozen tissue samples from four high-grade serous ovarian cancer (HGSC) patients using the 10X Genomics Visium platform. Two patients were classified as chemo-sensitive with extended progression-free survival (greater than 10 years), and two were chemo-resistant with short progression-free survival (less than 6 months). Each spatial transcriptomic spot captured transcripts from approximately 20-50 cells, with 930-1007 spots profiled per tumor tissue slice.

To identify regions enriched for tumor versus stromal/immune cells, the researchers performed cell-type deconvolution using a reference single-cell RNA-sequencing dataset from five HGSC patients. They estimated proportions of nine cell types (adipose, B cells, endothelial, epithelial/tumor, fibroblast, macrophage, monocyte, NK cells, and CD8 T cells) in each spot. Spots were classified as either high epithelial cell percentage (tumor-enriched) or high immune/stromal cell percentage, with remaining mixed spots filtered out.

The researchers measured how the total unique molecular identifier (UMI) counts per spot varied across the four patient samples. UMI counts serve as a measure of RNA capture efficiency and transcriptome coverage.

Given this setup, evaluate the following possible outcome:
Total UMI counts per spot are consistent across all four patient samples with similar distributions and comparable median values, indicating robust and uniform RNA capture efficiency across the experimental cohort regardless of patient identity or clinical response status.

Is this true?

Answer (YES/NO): NO